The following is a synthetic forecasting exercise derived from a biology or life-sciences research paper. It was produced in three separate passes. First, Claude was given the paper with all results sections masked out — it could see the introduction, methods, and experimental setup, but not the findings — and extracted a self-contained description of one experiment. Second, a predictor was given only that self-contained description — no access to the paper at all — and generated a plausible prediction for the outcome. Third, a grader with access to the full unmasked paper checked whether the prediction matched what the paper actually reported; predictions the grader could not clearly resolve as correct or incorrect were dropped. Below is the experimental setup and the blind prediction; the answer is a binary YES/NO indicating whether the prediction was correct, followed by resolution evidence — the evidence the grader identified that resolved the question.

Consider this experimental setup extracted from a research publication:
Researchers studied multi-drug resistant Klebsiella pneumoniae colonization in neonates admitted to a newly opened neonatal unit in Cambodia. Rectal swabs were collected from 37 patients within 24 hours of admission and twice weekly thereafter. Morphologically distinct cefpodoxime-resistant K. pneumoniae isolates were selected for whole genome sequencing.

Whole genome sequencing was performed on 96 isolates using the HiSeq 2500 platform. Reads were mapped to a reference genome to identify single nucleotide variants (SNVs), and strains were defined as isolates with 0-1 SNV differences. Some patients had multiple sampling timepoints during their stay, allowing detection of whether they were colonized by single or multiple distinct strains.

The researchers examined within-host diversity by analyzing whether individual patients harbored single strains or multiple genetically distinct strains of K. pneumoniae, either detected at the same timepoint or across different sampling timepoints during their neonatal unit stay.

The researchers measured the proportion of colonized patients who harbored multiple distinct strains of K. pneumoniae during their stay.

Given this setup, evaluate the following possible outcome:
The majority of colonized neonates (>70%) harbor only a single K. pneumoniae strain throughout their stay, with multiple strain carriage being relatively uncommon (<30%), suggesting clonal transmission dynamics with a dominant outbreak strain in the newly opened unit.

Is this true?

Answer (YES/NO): NO